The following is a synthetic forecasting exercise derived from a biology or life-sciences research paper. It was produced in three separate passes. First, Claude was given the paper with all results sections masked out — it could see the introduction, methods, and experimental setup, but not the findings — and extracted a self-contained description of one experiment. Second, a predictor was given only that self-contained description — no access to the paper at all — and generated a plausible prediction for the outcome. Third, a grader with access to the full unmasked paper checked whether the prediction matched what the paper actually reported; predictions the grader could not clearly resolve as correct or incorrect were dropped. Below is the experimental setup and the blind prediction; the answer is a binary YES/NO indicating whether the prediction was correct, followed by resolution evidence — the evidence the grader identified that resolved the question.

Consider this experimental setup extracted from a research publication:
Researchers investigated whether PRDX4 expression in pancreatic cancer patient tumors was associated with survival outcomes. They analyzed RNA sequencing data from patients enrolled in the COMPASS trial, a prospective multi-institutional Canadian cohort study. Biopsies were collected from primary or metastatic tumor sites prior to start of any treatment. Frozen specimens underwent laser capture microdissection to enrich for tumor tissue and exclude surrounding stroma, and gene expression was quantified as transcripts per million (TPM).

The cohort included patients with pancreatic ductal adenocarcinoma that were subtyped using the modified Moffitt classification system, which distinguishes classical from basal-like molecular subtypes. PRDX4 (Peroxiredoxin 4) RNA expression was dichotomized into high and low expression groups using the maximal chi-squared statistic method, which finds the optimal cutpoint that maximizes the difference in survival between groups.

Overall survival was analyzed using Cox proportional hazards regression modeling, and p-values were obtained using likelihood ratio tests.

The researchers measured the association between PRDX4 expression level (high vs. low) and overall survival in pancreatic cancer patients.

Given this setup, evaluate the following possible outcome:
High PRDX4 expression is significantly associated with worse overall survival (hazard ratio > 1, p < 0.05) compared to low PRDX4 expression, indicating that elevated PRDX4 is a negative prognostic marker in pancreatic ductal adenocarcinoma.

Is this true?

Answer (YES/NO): YES